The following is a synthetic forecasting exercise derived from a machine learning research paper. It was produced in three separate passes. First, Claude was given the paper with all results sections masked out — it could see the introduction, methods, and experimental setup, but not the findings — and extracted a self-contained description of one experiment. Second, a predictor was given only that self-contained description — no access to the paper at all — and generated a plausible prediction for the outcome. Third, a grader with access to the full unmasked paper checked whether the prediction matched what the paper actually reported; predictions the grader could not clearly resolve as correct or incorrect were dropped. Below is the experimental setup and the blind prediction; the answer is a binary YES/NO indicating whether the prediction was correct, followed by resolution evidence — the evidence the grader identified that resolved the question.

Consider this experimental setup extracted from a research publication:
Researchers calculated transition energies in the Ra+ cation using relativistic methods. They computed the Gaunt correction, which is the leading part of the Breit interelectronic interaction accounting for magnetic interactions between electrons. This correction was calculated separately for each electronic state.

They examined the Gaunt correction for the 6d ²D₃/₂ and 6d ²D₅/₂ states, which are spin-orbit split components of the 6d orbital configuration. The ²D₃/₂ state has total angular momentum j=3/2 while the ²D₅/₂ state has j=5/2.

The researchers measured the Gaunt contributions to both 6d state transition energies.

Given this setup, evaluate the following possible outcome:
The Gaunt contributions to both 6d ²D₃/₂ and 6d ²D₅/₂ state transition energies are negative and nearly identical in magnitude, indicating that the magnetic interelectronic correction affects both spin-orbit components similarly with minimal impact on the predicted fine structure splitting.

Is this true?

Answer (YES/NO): NO